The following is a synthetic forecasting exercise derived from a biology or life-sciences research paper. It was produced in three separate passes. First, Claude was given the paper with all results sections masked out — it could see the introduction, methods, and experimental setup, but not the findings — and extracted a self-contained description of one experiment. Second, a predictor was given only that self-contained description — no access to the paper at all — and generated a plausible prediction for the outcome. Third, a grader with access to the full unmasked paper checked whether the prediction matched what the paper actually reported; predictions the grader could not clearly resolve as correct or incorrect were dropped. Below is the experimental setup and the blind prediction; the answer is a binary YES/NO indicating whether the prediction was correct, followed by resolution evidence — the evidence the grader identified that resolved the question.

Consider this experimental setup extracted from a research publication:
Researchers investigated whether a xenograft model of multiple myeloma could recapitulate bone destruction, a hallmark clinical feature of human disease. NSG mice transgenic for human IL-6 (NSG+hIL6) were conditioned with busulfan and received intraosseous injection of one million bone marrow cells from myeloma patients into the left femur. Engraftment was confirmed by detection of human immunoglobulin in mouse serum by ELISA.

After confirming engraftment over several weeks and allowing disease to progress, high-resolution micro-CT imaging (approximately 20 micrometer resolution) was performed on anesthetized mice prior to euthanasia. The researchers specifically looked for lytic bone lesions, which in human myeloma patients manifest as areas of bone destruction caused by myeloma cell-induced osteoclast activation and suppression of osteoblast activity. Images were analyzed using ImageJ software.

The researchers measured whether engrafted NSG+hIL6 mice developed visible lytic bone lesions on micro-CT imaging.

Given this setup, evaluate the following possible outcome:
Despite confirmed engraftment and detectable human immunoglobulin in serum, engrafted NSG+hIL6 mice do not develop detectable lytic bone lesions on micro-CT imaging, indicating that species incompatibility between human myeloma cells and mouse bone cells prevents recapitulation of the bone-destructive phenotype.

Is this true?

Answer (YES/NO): NO